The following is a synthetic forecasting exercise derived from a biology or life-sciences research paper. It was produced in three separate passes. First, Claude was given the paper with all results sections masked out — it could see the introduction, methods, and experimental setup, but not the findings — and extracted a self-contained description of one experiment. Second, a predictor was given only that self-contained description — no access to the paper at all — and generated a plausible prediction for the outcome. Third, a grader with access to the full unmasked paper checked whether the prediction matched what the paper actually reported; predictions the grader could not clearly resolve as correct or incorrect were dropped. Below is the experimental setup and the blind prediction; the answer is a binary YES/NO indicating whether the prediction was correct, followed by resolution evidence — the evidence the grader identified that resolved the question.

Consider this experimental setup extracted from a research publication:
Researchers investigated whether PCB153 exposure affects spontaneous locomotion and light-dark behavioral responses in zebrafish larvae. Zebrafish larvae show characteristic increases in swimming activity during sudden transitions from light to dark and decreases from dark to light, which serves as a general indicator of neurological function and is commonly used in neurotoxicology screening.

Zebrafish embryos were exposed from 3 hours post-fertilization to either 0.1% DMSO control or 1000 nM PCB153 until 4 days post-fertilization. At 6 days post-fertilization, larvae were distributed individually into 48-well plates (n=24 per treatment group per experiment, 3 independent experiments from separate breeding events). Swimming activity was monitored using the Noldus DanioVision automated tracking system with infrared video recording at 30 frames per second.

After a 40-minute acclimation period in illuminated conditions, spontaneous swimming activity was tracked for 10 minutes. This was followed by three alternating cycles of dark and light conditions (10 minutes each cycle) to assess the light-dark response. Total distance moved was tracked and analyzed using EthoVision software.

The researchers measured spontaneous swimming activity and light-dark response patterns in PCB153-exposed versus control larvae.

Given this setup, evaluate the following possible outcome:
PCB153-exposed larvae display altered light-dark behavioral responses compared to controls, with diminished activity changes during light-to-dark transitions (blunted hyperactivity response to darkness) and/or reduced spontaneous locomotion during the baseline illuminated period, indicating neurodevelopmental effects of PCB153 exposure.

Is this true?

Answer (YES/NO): NO